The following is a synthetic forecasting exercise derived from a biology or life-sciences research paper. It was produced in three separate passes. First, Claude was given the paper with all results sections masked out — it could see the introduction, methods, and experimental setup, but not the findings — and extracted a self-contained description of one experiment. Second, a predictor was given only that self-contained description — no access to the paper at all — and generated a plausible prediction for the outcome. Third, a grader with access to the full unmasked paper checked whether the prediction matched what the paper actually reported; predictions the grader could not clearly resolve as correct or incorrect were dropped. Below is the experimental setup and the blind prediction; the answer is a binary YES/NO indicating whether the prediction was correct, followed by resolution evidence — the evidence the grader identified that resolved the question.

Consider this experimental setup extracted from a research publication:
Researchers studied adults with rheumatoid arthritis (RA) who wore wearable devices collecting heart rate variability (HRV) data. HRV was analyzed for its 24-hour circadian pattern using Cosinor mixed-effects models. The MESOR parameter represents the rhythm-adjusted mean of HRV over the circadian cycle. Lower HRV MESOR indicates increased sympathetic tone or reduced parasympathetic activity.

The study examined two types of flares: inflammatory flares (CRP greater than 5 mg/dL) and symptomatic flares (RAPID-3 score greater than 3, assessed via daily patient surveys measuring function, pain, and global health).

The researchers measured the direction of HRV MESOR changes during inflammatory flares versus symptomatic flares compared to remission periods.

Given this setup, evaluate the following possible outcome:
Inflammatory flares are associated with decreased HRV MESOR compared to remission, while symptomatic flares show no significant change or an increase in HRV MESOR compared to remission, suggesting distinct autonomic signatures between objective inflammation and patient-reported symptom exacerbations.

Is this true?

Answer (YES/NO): NO